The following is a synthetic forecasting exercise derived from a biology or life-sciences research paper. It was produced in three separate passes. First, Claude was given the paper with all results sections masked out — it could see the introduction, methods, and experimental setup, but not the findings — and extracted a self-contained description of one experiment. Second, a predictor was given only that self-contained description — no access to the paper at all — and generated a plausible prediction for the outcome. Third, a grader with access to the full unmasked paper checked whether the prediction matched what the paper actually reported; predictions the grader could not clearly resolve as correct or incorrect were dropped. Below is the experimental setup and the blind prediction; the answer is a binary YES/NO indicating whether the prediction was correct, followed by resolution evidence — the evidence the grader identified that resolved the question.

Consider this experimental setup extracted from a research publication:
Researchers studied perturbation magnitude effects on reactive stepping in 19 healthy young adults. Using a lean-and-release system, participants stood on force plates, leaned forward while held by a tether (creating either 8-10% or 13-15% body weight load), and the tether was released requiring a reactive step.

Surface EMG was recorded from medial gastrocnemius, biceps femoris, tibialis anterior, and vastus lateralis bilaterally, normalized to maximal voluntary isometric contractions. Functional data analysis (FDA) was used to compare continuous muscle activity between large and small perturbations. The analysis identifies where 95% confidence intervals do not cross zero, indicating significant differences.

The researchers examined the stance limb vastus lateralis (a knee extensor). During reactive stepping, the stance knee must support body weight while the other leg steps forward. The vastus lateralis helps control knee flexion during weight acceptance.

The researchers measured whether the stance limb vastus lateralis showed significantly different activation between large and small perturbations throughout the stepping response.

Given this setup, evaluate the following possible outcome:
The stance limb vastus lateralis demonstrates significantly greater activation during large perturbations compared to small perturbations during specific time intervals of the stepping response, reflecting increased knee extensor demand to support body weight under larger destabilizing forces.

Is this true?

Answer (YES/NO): YES